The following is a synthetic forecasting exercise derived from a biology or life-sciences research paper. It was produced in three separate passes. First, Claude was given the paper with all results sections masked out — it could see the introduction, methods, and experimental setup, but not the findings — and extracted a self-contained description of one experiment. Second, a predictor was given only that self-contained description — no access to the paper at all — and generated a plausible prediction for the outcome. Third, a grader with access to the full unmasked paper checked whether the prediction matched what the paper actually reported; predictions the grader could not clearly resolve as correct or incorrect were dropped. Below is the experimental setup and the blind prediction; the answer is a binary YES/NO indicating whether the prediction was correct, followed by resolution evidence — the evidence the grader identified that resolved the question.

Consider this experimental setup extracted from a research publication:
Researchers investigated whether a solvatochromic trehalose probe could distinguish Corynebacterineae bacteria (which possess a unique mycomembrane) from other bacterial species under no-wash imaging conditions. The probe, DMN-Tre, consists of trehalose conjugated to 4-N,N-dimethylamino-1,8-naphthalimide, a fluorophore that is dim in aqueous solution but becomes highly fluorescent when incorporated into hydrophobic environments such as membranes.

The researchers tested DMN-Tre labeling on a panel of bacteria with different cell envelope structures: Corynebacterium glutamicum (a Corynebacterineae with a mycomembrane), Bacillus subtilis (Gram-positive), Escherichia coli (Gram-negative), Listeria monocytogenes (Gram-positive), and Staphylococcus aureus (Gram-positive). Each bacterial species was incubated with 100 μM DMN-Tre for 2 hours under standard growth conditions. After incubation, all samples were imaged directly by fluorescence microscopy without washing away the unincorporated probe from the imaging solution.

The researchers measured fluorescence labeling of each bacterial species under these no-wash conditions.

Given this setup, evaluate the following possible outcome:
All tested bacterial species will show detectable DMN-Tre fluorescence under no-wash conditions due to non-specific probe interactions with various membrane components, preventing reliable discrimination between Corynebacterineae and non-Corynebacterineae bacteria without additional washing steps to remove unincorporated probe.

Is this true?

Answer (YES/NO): NO